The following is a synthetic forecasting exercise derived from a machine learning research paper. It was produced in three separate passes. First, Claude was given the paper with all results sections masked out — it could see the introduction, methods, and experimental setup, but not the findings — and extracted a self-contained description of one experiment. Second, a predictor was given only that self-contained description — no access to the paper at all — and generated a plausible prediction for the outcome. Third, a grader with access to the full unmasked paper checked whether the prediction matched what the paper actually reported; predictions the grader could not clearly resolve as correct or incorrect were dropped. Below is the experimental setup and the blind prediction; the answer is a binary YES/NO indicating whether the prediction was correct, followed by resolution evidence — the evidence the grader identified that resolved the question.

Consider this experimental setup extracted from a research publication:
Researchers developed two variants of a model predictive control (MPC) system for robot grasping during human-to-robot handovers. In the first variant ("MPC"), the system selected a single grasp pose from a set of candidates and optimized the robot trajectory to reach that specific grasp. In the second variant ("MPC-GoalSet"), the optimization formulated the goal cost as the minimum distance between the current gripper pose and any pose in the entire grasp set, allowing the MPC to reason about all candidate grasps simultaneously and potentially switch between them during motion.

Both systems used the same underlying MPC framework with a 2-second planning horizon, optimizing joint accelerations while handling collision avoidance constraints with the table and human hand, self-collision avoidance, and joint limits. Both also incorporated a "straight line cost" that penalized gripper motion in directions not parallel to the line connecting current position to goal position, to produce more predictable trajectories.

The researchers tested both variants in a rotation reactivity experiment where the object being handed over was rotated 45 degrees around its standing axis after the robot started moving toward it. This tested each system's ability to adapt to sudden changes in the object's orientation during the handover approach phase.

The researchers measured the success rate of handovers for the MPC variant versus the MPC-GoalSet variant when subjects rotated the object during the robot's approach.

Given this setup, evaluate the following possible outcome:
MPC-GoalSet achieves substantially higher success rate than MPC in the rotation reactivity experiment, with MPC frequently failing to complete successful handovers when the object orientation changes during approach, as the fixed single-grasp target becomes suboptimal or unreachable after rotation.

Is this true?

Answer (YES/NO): NO